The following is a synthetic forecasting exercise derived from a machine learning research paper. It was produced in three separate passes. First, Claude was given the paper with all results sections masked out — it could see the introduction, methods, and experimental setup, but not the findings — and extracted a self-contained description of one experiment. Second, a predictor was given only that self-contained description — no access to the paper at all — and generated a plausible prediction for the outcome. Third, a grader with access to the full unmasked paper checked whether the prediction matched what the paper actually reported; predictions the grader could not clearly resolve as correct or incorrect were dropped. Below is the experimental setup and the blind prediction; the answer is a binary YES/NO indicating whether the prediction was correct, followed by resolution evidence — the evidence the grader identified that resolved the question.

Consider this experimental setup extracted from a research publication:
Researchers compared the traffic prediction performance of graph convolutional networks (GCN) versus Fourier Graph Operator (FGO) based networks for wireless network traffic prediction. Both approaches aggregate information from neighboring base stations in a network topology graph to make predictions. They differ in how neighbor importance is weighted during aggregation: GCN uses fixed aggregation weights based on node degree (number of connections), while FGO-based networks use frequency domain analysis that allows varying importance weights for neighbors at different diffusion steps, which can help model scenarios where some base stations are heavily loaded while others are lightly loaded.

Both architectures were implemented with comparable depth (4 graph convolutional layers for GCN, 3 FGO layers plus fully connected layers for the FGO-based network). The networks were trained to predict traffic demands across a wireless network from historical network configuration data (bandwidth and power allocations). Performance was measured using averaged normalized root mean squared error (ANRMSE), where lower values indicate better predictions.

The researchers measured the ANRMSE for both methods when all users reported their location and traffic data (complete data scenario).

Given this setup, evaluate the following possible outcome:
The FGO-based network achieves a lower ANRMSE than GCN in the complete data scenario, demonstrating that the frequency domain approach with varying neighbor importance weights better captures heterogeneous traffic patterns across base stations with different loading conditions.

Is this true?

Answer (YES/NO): YES